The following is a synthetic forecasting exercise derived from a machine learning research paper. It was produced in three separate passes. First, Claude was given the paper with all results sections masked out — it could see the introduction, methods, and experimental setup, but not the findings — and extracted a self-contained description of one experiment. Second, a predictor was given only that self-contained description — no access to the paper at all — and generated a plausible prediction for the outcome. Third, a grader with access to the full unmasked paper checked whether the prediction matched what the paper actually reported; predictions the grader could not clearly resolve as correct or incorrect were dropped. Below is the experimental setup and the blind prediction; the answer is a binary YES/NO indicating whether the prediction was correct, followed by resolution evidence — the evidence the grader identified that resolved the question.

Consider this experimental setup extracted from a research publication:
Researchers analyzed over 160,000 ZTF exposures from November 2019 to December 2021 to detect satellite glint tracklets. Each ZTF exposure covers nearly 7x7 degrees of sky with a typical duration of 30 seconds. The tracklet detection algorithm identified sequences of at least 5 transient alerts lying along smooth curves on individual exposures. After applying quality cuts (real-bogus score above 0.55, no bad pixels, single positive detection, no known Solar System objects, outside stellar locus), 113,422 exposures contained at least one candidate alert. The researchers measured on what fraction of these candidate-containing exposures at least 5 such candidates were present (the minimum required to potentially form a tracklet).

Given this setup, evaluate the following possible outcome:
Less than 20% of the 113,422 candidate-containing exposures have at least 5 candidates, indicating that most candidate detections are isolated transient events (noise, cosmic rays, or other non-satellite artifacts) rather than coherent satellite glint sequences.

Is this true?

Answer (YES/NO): NO